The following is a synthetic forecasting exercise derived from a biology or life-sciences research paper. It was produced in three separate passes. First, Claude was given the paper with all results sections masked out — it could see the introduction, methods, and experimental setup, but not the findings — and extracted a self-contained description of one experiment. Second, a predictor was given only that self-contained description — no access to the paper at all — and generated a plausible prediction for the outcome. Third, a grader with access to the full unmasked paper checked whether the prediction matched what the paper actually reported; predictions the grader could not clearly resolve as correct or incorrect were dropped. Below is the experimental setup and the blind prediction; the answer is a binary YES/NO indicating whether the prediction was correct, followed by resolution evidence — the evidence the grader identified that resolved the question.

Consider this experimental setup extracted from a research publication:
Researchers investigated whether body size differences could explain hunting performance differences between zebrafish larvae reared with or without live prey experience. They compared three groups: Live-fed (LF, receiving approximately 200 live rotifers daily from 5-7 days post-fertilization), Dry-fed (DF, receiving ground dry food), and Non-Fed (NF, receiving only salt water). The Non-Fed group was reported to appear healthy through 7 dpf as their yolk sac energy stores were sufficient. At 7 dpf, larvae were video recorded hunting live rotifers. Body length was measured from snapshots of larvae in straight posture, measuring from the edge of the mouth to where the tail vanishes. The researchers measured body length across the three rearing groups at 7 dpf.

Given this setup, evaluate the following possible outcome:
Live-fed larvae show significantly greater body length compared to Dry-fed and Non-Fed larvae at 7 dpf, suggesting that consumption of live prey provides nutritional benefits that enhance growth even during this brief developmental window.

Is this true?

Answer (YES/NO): YES